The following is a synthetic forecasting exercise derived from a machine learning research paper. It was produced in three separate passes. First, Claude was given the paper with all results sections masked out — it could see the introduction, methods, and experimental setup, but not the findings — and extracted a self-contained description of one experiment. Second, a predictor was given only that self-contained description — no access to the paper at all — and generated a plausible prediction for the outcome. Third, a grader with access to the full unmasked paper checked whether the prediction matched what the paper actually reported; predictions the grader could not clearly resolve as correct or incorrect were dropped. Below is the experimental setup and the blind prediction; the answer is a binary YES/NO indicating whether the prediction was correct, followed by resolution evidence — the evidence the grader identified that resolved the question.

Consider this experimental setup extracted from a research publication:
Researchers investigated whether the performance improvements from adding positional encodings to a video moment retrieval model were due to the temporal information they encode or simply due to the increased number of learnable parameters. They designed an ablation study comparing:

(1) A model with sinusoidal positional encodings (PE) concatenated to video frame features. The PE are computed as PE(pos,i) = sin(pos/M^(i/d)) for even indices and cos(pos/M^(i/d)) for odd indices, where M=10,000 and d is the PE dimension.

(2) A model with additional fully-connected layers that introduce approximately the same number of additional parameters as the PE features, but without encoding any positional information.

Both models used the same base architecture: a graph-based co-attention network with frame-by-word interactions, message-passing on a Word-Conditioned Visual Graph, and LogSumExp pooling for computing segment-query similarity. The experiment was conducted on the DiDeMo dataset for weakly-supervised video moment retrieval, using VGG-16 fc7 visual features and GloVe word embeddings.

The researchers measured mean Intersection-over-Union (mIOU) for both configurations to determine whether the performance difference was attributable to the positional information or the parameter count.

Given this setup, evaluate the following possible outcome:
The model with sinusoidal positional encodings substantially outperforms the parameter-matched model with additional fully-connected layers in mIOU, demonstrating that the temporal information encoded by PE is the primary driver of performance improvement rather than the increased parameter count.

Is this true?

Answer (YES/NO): NO